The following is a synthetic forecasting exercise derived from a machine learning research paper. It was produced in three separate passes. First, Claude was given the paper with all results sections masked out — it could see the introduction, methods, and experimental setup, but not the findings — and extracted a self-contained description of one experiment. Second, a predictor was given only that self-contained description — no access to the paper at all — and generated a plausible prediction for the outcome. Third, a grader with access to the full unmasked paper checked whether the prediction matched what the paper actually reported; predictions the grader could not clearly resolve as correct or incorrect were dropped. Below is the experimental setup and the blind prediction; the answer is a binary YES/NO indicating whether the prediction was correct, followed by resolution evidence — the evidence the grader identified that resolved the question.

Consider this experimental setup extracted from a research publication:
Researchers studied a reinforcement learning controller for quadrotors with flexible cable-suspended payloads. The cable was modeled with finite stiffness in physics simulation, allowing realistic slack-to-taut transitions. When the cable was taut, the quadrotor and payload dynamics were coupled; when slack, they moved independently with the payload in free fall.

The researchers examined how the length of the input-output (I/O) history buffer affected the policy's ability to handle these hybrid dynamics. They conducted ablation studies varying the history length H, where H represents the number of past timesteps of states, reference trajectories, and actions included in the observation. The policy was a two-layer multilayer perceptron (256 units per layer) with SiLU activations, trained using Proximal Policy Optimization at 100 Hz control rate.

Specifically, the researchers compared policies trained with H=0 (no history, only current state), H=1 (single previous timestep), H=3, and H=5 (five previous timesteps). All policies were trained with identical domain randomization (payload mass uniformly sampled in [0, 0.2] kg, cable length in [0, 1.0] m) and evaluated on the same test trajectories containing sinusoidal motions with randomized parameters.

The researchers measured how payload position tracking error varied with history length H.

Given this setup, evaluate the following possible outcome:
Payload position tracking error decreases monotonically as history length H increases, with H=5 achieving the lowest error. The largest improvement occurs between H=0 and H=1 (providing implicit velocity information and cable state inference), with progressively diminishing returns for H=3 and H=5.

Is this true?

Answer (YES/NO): NO